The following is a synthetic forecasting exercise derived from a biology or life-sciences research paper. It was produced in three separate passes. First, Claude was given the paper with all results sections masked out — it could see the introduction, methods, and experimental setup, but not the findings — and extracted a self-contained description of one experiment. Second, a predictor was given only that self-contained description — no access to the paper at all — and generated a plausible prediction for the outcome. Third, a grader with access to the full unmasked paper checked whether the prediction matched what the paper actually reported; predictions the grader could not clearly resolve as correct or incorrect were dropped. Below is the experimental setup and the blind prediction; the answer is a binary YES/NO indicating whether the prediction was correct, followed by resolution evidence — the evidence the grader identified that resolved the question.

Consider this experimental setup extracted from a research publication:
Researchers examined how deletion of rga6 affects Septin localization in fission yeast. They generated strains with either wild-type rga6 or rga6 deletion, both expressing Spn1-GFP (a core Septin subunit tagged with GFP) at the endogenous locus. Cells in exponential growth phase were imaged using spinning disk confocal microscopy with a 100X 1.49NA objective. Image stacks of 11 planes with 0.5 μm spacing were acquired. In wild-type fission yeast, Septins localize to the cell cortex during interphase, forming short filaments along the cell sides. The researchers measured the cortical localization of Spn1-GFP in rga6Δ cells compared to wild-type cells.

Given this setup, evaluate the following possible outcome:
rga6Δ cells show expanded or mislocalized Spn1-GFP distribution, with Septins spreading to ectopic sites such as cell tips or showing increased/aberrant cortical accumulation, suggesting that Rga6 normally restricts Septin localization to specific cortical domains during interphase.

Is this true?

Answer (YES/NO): NO